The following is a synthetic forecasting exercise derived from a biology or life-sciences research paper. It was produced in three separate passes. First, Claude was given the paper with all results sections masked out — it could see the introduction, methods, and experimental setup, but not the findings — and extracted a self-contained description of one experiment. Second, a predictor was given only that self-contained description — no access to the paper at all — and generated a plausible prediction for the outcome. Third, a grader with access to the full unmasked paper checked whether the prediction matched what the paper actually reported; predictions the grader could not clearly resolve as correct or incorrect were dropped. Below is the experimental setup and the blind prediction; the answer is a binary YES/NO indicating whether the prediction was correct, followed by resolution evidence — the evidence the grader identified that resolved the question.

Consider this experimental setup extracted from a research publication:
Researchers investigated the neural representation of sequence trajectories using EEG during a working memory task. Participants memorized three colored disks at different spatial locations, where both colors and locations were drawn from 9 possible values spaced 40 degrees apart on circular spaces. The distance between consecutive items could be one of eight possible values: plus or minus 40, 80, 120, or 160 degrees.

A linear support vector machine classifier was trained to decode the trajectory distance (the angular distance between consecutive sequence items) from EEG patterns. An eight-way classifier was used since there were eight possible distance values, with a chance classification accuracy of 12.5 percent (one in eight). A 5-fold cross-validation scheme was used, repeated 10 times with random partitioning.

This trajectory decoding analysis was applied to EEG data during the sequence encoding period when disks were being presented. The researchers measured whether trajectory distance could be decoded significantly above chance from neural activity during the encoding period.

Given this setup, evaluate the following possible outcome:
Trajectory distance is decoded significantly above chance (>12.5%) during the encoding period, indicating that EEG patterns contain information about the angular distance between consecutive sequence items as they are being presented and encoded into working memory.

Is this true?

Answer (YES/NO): YES